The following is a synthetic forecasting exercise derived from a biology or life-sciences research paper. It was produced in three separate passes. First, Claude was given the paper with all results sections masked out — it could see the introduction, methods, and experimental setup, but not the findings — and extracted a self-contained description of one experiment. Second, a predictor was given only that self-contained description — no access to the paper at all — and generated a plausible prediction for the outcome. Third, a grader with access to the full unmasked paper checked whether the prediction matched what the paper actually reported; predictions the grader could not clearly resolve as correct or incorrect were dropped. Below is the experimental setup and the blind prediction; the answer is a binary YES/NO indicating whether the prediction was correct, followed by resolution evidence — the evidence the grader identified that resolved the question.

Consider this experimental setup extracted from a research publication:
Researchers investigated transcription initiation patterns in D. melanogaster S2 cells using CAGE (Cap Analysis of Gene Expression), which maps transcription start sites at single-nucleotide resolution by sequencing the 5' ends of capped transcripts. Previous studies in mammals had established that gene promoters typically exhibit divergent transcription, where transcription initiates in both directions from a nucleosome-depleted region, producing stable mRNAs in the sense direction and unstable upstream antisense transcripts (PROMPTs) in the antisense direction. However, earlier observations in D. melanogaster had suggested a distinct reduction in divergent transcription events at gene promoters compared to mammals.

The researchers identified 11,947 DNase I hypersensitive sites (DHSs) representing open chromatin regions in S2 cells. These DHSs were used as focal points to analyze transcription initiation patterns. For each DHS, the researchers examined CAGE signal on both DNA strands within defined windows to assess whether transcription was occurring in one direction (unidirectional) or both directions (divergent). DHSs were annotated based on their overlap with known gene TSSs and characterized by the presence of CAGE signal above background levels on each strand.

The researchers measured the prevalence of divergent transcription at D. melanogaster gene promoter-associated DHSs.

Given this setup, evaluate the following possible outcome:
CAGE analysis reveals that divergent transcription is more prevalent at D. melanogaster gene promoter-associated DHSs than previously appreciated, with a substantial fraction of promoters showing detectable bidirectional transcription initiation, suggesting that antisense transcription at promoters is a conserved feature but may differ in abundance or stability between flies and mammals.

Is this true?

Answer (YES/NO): YES